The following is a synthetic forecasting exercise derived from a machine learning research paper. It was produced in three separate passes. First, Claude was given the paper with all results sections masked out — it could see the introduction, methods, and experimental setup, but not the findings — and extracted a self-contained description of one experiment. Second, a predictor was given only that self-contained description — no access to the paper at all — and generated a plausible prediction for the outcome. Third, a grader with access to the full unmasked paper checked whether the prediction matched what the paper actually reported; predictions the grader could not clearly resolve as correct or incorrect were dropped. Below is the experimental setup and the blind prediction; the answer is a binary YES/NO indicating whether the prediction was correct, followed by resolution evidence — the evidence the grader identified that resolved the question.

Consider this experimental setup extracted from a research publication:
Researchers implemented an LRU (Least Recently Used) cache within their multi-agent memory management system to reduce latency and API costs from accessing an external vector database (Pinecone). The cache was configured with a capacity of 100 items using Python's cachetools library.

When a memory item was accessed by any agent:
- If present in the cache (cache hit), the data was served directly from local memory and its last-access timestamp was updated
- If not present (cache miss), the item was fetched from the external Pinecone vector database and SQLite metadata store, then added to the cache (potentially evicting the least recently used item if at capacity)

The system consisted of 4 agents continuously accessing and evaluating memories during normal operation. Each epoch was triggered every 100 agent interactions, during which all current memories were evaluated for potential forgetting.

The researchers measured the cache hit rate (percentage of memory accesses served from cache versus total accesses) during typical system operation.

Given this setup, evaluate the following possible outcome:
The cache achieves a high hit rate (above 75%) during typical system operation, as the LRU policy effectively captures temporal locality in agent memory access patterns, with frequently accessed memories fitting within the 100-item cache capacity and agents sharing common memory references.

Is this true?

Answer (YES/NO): YES